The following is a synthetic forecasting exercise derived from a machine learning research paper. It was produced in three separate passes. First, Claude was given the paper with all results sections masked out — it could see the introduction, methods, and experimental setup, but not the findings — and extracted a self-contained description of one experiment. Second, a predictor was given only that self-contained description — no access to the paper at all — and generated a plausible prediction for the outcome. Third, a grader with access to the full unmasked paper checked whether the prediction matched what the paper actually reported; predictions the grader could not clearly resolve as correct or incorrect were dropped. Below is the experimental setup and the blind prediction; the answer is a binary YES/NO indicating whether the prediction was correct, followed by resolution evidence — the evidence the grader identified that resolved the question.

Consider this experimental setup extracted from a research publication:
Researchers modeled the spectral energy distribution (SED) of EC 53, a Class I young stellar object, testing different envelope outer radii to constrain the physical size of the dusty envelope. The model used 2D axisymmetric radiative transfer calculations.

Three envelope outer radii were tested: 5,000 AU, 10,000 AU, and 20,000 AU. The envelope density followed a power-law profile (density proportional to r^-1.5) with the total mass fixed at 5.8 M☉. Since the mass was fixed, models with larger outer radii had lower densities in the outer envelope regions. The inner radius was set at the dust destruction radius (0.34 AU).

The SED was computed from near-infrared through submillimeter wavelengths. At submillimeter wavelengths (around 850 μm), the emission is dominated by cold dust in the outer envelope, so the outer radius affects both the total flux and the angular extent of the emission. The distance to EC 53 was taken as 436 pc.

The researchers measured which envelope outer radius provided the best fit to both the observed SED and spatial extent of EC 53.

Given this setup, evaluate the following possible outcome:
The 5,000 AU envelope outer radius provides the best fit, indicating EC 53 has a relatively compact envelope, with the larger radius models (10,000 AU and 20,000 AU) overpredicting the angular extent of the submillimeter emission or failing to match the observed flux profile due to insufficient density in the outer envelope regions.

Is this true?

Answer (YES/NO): NO